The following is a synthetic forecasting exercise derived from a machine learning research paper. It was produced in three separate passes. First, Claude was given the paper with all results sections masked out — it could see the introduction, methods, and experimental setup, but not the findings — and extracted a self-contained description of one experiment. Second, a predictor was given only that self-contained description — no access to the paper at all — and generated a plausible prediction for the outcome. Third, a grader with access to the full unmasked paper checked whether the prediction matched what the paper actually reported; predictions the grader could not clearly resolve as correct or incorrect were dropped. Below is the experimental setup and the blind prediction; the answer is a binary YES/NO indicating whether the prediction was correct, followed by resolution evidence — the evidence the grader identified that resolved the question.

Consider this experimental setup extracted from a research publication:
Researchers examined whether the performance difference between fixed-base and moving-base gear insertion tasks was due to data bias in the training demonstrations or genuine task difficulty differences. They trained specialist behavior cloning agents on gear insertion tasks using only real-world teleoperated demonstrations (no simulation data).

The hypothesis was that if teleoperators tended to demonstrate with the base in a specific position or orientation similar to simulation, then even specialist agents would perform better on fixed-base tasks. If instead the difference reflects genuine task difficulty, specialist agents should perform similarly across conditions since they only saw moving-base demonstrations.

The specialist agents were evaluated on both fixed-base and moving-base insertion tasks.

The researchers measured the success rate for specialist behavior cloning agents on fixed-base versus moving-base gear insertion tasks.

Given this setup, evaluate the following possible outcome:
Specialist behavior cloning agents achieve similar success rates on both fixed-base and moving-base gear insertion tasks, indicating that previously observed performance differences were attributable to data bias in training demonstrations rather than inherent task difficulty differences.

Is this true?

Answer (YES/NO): NO